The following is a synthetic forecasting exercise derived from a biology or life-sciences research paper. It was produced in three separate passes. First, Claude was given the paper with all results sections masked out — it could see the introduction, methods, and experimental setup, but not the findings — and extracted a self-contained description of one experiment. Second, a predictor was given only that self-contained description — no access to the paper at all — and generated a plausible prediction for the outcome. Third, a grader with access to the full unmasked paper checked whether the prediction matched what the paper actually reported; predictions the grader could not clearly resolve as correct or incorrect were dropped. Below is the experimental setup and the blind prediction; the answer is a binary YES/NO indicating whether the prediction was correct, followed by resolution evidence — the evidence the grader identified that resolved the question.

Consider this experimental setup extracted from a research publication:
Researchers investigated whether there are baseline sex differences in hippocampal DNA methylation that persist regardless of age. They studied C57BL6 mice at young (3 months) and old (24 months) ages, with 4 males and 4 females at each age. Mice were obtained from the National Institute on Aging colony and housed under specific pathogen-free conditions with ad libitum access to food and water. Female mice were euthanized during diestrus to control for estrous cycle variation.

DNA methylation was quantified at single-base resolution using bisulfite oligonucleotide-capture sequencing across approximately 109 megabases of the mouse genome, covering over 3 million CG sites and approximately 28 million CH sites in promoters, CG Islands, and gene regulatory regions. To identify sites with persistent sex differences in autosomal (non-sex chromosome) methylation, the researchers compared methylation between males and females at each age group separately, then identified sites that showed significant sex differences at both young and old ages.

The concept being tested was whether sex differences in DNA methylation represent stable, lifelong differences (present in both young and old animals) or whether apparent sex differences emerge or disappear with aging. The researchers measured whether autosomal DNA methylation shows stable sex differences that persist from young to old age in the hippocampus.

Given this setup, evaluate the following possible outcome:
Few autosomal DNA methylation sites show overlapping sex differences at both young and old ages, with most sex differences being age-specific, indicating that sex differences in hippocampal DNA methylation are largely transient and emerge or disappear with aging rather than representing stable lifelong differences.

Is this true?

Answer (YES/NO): NO